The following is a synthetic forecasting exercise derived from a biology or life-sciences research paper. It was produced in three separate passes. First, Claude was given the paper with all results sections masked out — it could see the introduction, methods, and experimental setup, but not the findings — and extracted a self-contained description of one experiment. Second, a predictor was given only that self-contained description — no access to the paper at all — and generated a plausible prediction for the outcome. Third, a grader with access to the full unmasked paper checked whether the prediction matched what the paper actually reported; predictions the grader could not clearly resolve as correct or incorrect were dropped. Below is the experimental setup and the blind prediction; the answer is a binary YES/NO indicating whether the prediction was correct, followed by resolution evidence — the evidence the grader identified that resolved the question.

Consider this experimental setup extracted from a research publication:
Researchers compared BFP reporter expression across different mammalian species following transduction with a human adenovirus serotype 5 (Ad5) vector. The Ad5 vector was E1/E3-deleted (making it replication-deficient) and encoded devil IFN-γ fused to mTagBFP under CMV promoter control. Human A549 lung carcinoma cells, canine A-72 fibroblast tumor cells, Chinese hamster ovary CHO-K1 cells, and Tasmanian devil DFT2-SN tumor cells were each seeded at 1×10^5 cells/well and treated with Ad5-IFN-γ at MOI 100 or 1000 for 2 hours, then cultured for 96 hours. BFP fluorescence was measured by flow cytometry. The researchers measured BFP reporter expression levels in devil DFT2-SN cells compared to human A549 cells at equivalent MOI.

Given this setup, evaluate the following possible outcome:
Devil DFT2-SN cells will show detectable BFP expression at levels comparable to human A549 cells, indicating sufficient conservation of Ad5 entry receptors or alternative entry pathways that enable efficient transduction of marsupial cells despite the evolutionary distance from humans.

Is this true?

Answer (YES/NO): NO